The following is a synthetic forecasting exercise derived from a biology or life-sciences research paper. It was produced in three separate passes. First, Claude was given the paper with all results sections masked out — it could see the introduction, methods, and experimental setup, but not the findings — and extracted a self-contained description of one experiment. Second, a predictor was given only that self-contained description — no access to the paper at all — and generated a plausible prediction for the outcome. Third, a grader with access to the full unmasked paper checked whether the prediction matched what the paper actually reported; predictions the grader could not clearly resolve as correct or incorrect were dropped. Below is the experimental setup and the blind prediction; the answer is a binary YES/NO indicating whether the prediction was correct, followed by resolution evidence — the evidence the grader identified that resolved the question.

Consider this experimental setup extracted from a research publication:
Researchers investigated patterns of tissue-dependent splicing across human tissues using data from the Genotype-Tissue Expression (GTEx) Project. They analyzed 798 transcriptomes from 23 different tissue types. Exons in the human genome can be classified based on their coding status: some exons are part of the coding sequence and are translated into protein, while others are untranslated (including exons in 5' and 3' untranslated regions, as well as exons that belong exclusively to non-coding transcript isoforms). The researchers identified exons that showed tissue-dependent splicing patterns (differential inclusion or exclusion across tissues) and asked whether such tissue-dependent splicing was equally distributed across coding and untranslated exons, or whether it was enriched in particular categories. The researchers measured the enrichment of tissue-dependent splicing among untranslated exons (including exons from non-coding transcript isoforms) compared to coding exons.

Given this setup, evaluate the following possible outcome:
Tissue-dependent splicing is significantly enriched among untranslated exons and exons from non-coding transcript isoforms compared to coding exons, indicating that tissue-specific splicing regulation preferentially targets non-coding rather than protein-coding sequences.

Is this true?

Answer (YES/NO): YES